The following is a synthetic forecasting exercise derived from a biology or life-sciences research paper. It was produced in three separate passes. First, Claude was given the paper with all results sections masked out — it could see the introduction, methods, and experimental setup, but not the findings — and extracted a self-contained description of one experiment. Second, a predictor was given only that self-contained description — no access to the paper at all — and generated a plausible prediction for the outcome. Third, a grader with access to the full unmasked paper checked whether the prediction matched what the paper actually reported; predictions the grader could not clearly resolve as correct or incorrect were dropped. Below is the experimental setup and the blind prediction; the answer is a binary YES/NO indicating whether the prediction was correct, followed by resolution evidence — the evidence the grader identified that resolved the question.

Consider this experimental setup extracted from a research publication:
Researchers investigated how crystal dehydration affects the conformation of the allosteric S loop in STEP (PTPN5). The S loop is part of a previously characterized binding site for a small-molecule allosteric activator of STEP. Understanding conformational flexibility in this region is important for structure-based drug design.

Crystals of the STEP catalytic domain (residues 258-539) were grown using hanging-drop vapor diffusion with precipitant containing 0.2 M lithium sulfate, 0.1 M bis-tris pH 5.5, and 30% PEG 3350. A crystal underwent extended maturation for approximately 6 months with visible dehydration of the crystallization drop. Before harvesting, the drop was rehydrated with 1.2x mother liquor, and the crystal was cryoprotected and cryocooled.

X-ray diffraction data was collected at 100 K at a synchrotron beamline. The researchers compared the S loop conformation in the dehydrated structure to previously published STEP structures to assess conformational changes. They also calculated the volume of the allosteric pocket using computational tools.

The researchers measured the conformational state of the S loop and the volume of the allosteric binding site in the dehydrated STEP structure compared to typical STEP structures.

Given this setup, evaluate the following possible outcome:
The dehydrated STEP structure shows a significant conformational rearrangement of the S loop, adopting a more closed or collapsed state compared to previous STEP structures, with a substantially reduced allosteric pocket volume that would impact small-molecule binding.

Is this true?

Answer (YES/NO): NO